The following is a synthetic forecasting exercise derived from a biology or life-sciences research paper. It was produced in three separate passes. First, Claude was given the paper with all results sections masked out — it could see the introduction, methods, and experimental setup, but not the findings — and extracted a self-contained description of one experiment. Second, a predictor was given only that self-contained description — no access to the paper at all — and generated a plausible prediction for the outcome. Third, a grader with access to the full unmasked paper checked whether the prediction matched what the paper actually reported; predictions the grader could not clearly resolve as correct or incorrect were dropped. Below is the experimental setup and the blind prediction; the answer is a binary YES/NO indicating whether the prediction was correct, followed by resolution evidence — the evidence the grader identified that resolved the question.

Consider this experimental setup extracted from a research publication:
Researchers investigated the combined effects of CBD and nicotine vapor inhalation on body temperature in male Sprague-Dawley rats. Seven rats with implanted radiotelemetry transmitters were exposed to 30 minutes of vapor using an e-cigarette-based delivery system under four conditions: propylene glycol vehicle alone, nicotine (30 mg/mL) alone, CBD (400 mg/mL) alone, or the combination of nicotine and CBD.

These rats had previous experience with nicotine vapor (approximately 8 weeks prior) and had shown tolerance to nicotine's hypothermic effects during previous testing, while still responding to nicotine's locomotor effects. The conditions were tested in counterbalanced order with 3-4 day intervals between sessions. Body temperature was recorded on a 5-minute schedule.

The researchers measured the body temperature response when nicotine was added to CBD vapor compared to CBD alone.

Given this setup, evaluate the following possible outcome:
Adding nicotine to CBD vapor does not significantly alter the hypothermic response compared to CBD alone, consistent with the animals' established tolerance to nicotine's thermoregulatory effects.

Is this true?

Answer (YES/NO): NO